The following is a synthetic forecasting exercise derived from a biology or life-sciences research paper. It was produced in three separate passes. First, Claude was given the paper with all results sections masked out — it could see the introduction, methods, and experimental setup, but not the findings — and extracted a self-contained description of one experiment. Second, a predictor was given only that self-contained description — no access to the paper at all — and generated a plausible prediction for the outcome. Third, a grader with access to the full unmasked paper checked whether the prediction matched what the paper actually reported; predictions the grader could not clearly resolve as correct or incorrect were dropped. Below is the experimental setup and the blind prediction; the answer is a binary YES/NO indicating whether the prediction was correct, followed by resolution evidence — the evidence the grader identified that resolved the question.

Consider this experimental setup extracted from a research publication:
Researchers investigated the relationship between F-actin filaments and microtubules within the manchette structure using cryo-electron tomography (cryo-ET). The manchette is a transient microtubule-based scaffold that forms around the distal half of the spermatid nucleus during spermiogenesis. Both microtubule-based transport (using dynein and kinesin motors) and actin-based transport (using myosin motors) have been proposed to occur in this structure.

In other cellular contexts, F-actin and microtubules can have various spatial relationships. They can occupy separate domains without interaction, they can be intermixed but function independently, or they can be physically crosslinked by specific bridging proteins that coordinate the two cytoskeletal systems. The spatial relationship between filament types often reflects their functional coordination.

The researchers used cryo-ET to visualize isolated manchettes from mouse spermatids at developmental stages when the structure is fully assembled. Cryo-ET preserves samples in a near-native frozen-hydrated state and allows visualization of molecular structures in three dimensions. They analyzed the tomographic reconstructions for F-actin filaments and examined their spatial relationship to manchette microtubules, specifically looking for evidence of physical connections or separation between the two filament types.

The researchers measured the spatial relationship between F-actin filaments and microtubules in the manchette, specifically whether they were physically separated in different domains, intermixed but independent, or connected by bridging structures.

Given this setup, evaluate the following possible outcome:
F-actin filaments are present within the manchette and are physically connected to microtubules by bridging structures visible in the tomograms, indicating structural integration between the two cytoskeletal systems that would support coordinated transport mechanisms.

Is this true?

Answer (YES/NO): NO